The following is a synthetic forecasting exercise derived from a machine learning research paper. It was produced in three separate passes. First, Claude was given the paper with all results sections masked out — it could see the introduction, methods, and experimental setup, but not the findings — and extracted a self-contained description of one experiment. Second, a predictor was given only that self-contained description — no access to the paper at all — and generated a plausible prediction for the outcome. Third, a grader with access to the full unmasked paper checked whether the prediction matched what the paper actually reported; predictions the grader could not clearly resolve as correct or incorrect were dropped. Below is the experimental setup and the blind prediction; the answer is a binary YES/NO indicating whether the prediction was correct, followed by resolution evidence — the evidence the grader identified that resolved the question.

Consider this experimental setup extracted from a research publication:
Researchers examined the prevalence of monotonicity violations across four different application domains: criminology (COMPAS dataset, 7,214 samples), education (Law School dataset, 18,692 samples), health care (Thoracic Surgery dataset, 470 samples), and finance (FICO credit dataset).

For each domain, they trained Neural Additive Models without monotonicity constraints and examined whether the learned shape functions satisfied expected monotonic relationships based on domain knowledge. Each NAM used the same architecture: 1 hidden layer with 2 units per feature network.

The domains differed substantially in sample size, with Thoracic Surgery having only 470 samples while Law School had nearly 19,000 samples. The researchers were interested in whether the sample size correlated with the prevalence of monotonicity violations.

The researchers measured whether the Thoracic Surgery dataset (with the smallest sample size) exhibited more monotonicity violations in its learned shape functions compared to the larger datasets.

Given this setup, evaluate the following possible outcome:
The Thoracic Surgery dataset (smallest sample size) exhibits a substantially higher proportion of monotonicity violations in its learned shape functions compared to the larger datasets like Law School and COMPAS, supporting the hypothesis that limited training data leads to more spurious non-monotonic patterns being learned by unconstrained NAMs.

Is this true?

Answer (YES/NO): NO